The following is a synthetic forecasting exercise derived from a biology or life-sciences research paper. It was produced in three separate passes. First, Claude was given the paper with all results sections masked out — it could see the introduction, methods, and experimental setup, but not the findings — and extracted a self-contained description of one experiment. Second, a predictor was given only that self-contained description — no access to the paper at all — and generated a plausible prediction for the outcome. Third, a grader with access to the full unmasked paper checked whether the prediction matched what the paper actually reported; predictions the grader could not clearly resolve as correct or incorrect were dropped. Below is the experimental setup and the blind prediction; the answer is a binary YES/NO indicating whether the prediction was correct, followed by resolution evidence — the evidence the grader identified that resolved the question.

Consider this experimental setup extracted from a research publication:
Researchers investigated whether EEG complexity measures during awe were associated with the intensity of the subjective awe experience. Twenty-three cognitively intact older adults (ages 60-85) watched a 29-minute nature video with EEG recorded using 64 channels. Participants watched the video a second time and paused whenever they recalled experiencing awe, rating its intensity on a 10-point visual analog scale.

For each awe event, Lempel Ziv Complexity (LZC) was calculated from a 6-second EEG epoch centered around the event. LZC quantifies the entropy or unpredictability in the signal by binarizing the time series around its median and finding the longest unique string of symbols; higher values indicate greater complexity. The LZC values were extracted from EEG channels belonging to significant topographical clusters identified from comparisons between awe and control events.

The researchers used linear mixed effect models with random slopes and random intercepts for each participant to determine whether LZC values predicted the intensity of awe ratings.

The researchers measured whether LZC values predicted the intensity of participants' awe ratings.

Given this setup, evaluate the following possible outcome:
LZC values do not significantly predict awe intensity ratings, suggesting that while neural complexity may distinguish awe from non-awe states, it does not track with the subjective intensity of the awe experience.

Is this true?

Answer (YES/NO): NO